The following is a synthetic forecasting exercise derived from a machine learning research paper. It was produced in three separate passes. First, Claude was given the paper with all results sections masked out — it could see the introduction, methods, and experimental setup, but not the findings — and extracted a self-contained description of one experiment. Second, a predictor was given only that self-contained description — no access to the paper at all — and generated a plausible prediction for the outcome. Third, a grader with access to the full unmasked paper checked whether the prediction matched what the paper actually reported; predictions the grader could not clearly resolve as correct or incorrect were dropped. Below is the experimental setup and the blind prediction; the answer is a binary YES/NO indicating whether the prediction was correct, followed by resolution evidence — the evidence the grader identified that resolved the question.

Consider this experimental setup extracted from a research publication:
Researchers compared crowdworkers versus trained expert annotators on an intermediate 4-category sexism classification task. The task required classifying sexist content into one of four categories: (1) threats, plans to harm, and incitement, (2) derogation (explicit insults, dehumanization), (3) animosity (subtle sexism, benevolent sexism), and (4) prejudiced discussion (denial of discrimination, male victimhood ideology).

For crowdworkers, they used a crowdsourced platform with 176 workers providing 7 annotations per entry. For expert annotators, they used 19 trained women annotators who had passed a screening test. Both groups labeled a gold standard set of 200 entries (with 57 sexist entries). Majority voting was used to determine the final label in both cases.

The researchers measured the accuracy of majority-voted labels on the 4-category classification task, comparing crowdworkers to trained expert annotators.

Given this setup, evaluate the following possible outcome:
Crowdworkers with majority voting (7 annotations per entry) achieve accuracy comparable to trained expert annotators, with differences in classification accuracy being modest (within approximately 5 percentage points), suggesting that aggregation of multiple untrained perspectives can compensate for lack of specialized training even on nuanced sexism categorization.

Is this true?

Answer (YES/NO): NO